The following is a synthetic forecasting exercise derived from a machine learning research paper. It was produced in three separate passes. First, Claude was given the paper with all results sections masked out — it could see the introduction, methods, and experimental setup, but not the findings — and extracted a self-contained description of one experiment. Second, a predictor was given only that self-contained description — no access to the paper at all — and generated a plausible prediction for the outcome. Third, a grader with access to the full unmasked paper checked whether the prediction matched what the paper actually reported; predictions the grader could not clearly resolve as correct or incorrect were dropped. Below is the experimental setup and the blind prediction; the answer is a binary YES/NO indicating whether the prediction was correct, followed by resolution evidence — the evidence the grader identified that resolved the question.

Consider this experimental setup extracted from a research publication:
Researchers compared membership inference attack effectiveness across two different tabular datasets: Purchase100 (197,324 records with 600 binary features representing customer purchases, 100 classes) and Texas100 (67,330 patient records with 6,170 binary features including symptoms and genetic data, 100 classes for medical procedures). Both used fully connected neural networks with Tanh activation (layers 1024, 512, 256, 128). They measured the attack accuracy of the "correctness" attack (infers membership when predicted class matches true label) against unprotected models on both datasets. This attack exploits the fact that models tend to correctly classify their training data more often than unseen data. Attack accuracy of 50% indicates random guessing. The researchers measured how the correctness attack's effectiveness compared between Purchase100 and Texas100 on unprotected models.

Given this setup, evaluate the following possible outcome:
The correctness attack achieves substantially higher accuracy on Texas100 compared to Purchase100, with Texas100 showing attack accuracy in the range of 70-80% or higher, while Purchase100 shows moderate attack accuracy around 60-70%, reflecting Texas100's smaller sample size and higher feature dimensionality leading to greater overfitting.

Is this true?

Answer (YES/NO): NO